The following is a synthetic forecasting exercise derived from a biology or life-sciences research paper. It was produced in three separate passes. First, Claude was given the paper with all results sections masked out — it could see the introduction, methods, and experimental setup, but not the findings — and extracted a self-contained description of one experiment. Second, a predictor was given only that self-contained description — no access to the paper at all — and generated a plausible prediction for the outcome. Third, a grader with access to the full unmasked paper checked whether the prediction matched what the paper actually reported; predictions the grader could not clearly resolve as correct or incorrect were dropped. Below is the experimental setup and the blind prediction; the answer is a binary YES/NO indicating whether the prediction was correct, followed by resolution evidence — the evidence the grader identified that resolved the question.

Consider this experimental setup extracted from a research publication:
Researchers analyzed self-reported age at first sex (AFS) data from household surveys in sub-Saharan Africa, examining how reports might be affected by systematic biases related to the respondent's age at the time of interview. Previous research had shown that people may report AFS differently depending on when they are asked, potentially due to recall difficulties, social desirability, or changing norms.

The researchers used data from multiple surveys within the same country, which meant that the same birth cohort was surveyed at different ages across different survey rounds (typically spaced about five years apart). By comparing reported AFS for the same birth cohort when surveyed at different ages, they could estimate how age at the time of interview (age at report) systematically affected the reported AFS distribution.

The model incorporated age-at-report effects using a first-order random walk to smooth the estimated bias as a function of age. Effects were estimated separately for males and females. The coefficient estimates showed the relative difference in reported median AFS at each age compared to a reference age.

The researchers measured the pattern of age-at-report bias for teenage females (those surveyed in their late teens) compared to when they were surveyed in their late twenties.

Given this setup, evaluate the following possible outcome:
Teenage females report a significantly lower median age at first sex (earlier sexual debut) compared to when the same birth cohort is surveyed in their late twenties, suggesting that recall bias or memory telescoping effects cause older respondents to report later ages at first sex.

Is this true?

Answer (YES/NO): NO